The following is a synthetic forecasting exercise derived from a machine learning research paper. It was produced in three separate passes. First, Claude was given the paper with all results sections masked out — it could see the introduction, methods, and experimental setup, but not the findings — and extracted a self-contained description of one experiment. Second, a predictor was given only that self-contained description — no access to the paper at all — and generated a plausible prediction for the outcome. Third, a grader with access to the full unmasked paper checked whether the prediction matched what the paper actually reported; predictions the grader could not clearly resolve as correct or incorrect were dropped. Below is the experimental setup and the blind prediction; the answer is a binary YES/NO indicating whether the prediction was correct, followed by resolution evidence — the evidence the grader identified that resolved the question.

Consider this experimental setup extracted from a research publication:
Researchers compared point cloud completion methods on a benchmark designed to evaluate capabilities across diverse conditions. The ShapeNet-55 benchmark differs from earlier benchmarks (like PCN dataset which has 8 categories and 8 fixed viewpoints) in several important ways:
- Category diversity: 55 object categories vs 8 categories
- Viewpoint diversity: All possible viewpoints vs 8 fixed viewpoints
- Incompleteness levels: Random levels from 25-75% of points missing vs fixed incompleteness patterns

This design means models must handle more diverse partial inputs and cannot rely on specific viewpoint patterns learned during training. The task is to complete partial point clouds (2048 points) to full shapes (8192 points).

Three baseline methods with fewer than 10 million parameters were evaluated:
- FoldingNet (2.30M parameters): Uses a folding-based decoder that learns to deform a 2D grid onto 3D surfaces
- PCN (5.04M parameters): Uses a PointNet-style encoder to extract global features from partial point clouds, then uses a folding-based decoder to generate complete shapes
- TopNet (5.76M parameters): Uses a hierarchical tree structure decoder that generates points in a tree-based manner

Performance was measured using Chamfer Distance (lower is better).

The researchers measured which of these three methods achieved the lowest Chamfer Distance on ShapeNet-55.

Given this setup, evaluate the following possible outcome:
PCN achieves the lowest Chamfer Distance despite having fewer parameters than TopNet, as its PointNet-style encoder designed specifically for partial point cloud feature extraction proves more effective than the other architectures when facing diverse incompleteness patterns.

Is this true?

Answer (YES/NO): YES